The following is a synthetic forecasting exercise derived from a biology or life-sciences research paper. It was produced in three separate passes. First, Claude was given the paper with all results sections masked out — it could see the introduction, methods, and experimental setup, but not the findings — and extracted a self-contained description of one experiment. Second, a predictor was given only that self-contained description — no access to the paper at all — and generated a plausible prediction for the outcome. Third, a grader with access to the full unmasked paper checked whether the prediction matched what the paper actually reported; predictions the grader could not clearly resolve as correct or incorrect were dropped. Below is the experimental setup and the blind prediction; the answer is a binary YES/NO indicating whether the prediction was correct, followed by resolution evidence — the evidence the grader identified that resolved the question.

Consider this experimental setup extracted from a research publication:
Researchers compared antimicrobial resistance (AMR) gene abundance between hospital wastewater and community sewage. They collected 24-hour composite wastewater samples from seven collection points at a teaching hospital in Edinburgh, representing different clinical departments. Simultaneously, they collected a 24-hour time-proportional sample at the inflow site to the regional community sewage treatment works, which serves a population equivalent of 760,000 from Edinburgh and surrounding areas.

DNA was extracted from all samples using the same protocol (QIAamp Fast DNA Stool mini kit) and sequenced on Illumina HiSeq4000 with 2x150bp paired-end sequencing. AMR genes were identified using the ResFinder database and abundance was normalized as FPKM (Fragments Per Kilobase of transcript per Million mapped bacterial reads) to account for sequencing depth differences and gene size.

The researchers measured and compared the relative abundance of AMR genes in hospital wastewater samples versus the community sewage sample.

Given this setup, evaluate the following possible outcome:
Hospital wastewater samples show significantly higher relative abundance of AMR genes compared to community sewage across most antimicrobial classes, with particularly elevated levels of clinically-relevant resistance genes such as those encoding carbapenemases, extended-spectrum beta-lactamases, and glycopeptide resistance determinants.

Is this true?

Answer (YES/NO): NO